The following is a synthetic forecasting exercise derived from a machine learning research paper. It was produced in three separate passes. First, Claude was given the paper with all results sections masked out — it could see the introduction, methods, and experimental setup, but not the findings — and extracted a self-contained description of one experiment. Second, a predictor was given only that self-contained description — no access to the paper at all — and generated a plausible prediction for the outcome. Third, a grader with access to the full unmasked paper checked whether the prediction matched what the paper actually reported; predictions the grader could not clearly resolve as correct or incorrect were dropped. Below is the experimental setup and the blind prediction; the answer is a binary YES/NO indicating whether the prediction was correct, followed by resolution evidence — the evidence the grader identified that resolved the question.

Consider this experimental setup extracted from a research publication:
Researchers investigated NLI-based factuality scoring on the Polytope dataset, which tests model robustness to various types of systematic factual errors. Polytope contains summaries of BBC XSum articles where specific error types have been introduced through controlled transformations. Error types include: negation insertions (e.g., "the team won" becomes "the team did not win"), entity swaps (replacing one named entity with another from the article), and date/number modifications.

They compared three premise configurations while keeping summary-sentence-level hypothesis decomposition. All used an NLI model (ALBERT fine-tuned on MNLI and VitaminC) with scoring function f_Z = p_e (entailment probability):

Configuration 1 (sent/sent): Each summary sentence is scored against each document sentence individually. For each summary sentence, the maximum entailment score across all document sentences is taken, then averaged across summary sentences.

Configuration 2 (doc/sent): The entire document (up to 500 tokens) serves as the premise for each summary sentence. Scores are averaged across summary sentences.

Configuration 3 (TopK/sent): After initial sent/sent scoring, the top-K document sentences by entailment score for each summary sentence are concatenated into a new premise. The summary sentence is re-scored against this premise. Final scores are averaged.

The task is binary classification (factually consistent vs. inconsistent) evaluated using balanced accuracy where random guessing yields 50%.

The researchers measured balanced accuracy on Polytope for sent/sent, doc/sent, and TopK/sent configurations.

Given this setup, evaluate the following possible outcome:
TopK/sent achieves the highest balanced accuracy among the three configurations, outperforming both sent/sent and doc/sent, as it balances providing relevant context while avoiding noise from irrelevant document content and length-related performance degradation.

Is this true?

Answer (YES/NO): NO